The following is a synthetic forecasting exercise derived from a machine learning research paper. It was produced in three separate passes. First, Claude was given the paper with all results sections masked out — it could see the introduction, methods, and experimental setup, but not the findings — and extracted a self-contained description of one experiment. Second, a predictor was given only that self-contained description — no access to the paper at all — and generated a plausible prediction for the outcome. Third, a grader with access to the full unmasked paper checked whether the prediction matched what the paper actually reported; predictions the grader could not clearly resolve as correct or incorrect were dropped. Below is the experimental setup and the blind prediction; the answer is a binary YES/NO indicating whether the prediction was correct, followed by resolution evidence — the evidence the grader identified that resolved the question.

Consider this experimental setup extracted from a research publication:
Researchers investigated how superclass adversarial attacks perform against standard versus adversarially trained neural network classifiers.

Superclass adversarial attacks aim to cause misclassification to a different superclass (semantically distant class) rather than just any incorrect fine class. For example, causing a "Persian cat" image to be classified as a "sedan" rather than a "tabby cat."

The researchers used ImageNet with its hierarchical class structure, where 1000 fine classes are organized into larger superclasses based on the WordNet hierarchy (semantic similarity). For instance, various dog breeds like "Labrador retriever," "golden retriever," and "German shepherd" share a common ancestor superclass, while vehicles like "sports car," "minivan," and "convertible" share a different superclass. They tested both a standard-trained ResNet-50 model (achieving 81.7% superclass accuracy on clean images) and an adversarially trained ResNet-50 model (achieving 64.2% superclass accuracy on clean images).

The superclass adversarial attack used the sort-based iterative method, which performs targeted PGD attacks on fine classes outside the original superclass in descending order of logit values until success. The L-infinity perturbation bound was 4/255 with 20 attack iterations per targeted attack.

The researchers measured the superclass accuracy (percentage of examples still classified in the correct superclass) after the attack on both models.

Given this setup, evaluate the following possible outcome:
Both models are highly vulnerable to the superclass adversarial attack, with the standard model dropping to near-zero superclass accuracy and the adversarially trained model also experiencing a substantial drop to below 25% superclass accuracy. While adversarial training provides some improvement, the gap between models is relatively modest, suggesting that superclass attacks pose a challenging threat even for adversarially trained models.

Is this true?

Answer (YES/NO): YES